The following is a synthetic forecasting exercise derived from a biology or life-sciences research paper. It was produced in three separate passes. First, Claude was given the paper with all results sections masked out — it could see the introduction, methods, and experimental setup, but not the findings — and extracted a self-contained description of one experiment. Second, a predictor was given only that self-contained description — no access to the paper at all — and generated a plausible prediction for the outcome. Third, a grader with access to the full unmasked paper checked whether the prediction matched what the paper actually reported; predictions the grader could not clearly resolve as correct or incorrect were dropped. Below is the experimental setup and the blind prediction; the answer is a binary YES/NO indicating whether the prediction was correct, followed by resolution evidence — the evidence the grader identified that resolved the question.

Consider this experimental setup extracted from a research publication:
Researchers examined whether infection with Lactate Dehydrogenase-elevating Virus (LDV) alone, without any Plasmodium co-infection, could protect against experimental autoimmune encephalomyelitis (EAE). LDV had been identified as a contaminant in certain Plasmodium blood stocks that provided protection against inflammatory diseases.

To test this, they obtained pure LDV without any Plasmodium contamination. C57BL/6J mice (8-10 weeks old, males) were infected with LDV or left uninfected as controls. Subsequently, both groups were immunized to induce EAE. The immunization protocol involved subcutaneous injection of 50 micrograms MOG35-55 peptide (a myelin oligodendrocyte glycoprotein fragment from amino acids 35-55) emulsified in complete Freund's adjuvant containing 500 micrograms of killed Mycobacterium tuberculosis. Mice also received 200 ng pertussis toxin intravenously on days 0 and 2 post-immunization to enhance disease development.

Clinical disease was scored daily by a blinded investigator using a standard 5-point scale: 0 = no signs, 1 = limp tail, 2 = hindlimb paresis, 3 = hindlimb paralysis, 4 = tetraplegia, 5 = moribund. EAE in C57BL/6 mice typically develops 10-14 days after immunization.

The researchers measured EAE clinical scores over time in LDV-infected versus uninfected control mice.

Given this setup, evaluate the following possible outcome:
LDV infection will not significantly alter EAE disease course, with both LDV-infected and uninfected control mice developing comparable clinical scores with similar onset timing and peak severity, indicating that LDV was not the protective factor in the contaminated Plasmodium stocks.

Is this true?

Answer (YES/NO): NO